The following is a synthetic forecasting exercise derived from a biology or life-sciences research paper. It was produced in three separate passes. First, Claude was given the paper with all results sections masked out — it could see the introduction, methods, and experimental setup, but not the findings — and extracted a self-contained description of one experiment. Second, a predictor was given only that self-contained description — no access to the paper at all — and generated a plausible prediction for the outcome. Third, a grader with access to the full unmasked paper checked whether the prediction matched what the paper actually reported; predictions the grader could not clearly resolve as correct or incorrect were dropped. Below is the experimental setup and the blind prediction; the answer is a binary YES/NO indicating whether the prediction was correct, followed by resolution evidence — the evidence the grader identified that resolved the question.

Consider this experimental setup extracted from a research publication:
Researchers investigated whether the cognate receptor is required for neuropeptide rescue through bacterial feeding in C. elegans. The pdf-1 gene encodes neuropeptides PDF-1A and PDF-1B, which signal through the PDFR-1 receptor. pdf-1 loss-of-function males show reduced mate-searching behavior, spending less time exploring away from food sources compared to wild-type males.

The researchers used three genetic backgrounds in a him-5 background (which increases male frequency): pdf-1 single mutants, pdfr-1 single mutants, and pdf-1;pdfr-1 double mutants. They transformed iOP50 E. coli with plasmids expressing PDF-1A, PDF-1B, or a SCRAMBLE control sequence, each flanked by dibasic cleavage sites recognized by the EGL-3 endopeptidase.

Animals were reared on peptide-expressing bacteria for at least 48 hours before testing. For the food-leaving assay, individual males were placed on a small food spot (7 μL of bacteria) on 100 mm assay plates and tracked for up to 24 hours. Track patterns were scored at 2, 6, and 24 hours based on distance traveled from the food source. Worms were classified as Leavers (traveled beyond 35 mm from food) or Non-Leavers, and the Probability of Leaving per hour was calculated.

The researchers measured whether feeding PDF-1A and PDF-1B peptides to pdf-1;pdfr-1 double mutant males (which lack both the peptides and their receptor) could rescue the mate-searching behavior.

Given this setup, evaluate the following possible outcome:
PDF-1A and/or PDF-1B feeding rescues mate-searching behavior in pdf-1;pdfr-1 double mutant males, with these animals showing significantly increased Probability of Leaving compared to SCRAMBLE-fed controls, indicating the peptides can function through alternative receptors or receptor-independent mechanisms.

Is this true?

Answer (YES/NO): NO